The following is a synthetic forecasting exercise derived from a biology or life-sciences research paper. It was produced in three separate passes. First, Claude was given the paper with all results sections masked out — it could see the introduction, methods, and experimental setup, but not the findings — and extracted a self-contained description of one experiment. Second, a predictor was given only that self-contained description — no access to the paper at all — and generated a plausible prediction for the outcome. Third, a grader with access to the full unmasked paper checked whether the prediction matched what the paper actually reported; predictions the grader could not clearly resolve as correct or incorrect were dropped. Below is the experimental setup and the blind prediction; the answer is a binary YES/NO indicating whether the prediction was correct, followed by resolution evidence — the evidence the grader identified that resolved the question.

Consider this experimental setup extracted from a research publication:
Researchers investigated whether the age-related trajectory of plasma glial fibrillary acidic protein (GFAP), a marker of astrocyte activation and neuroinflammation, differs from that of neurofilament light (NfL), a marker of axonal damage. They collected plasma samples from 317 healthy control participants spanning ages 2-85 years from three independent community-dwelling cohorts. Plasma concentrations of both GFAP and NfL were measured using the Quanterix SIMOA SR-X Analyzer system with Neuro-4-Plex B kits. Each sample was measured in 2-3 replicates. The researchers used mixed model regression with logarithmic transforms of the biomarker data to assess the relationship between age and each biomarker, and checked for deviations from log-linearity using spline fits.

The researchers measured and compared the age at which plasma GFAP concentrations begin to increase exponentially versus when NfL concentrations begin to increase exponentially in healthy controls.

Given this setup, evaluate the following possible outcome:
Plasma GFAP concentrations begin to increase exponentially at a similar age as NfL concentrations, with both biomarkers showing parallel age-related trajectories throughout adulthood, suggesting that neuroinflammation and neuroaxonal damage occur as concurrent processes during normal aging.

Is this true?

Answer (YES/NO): NO